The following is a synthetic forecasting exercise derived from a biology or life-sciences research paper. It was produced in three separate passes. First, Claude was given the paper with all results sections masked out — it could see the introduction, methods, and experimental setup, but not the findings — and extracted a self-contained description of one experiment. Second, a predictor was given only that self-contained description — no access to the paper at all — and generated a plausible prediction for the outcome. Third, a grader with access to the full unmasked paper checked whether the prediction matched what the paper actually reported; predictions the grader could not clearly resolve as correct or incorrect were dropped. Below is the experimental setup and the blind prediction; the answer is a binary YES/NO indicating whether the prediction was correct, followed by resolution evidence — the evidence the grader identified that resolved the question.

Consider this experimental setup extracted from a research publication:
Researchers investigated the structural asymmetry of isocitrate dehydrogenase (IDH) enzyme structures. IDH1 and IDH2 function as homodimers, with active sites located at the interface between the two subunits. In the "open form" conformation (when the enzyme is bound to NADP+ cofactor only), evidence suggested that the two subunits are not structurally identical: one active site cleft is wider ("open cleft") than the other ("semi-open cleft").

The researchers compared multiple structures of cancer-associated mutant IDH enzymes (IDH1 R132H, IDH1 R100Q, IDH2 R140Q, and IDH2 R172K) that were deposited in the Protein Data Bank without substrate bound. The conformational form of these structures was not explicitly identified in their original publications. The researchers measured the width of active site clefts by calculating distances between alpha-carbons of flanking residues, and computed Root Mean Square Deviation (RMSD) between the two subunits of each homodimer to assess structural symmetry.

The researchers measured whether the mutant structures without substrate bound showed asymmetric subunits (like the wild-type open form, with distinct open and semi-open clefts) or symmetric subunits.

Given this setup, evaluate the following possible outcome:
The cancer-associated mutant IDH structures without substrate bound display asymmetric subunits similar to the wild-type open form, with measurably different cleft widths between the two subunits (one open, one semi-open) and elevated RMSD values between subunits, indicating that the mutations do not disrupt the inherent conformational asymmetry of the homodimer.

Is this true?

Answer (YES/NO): NO